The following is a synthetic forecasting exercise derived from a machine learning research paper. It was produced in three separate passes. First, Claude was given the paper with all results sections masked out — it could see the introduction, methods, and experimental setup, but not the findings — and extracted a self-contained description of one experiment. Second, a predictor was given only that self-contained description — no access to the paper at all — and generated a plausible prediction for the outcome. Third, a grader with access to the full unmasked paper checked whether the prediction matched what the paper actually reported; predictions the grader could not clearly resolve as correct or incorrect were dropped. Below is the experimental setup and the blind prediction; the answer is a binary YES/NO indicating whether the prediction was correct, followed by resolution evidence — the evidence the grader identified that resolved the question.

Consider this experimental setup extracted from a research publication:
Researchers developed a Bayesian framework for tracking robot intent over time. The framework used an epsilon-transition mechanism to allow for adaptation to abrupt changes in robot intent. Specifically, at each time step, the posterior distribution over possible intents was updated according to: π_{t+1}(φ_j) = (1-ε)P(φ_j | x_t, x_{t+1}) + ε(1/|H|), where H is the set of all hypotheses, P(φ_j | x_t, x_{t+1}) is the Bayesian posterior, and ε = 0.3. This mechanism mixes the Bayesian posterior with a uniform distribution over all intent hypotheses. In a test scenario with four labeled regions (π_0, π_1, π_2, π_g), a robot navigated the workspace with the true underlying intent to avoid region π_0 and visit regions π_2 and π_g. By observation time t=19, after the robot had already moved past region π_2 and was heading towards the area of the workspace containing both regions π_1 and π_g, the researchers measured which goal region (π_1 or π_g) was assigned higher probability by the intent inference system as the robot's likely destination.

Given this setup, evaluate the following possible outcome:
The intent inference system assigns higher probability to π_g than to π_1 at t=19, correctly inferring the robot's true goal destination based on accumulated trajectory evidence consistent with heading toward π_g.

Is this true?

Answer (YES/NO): YES